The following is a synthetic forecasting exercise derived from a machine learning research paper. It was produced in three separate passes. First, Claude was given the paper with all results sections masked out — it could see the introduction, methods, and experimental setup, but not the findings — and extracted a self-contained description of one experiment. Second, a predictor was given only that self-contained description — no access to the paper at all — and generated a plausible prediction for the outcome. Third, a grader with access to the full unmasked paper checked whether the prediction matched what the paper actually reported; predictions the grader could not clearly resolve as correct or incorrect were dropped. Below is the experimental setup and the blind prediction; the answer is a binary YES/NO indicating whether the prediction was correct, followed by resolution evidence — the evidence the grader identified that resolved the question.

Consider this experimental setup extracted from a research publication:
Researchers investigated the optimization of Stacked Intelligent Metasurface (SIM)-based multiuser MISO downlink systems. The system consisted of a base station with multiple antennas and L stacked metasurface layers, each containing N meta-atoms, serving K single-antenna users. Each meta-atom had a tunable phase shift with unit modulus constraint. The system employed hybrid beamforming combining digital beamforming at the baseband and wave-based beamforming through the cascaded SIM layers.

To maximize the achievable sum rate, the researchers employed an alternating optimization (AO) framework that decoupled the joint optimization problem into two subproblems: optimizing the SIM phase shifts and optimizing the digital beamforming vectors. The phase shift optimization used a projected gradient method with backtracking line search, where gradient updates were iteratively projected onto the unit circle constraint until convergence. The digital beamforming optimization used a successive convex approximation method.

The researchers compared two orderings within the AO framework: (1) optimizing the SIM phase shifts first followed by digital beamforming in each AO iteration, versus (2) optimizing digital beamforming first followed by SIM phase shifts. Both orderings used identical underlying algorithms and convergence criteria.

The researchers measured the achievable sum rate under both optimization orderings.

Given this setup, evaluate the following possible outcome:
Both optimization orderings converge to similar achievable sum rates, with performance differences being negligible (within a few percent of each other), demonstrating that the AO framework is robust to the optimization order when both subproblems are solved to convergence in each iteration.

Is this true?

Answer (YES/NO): NO